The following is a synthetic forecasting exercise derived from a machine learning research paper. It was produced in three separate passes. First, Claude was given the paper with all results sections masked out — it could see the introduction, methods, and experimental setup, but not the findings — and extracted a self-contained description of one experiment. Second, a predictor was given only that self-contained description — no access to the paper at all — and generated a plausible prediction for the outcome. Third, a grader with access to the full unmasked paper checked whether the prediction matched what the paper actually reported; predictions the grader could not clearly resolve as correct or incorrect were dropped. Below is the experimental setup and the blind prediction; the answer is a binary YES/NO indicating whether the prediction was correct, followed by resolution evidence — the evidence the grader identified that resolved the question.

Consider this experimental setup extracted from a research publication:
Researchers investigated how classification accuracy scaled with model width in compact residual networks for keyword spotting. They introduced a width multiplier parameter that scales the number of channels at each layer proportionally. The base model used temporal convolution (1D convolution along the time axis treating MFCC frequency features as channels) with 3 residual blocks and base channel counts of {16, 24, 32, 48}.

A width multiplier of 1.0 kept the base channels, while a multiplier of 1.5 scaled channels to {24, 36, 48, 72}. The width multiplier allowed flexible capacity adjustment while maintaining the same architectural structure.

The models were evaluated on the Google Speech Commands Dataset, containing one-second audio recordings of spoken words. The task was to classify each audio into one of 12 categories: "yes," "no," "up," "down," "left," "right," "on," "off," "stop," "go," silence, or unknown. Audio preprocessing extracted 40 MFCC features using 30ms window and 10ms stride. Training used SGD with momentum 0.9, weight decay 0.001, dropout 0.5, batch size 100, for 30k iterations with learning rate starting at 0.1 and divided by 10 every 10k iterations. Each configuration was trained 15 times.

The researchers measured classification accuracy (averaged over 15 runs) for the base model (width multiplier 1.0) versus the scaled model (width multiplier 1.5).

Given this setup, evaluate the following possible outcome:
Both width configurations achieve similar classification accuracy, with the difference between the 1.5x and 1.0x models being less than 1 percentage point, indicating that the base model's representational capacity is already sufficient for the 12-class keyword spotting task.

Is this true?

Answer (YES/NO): YES